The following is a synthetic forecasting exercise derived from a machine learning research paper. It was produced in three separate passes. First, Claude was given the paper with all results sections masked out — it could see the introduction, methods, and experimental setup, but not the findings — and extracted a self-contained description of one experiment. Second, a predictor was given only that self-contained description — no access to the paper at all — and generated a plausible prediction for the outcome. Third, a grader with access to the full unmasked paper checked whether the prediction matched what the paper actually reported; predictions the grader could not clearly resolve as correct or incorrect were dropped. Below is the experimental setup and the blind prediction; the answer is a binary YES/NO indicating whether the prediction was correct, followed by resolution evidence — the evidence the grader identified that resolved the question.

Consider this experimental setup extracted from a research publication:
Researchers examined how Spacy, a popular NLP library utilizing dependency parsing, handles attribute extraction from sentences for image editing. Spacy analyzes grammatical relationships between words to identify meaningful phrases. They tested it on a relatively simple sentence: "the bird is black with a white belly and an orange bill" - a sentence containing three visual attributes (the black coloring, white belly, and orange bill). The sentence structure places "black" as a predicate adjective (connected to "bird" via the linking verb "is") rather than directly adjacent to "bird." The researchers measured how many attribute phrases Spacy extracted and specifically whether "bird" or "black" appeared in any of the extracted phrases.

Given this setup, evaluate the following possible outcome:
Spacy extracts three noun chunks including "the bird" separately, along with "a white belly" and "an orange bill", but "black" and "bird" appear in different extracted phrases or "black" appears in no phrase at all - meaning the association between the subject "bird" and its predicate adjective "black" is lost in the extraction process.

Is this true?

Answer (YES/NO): NO